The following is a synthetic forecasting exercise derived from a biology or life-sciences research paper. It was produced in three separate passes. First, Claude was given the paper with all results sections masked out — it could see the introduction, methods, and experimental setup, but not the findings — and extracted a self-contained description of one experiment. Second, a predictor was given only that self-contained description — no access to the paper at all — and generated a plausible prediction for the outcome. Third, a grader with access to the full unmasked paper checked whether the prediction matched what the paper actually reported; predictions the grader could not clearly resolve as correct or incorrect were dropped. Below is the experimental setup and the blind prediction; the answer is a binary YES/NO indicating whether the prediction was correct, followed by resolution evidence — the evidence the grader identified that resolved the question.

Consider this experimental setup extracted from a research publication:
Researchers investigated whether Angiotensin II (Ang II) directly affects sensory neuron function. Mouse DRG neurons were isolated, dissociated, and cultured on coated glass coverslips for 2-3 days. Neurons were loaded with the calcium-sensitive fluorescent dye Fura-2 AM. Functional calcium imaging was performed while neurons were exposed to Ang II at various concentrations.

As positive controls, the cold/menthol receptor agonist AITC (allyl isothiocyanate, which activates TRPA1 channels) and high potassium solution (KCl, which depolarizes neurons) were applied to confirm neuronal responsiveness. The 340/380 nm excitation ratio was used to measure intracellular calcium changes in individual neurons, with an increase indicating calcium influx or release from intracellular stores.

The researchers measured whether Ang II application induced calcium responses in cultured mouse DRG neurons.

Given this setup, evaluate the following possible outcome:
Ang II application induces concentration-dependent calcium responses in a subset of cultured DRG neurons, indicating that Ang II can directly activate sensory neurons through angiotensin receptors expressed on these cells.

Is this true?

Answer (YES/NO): NO